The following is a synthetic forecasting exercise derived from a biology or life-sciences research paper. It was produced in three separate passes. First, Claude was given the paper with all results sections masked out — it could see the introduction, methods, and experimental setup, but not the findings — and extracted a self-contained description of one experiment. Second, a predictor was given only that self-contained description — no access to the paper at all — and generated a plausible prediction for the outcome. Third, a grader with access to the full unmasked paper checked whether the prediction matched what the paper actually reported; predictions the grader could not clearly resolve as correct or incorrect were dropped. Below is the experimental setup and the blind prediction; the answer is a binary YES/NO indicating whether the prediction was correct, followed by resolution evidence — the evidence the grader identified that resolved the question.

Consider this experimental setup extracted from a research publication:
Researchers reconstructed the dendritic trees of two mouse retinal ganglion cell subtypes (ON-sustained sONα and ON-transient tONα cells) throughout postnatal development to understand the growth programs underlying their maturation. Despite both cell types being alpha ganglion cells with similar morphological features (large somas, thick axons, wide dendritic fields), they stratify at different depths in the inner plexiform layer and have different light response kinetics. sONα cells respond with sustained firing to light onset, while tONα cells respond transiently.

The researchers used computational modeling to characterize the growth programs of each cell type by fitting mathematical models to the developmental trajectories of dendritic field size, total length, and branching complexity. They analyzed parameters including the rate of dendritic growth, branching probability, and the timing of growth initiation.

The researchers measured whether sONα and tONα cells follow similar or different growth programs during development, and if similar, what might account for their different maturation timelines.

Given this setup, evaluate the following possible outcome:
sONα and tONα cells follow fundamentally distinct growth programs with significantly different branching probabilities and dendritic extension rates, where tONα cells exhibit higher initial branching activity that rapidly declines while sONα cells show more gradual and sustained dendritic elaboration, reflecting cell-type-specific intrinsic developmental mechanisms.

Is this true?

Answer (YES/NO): NO